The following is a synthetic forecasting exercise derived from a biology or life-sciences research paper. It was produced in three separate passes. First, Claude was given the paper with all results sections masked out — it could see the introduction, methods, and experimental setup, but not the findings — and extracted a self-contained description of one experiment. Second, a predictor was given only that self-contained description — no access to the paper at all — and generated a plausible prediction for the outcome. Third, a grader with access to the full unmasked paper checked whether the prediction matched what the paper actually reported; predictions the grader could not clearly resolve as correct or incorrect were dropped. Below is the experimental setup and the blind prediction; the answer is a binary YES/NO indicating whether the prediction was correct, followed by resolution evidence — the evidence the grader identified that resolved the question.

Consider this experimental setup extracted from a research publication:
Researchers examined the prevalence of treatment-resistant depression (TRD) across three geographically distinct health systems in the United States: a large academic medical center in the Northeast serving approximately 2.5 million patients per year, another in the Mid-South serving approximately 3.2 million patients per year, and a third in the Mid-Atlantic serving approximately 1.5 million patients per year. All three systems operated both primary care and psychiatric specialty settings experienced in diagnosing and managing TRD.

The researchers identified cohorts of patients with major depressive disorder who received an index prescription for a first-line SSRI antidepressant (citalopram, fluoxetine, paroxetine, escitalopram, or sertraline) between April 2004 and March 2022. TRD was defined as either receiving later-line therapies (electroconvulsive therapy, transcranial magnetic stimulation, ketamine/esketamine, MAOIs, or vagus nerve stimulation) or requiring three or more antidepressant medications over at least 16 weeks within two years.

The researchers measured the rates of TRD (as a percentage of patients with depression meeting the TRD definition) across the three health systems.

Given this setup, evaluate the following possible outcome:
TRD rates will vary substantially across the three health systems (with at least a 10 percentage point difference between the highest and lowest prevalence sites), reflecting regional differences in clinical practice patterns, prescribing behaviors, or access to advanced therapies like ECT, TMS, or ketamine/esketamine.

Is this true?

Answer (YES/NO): NO